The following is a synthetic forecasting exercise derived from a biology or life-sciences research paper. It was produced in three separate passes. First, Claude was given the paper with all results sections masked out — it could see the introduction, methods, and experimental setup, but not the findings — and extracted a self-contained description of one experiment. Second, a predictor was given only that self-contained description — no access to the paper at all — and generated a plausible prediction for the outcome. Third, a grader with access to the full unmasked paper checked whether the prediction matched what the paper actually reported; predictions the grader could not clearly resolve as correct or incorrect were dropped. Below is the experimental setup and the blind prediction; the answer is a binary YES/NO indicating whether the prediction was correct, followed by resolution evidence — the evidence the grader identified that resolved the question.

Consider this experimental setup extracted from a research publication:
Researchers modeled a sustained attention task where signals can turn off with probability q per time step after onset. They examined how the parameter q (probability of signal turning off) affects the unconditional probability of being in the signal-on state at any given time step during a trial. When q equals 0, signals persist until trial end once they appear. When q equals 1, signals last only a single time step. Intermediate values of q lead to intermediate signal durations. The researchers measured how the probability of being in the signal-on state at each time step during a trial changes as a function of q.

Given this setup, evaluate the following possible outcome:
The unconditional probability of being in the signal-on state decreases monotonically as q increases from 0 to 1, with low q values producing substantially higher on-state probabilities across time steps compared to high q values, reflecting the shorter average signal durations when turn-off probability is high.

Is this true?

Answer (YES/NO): YES